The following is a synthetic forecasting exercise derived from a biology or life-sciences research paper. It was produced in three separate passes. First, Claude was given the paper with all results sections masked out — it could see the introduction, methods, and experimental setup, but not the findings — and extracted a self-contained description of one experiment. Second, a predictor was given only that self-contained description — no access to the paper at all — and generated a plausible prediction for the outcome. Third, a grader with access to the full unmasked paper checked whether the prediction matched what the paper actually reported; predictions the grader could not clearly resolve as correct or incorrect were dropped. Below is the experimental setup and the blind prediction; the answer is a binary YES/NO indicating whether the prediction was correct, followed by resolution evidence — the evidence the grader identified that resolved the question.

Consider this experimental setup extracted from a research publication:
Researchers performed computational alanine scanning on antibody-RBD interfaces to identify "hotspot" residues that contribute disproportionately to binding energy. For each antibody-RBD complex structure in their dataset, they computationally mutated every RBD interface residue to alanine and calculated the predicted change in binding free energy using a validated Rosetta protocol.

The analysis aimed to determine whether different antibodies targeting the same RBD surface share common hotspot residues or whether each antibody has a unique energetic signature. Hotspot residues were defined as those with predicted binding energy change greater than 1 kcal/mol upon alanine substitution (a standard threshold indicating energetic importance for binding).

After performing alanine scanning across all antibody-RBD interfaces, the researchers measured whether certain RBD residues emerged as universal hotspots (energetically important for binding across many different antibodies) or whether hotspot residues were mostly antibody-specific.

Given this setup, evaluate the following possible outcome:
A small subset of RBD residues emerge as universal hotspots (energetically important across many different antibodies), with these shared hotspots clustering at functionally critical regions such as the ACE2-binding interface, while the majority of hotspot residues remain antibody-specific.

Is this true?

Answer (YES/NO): NO